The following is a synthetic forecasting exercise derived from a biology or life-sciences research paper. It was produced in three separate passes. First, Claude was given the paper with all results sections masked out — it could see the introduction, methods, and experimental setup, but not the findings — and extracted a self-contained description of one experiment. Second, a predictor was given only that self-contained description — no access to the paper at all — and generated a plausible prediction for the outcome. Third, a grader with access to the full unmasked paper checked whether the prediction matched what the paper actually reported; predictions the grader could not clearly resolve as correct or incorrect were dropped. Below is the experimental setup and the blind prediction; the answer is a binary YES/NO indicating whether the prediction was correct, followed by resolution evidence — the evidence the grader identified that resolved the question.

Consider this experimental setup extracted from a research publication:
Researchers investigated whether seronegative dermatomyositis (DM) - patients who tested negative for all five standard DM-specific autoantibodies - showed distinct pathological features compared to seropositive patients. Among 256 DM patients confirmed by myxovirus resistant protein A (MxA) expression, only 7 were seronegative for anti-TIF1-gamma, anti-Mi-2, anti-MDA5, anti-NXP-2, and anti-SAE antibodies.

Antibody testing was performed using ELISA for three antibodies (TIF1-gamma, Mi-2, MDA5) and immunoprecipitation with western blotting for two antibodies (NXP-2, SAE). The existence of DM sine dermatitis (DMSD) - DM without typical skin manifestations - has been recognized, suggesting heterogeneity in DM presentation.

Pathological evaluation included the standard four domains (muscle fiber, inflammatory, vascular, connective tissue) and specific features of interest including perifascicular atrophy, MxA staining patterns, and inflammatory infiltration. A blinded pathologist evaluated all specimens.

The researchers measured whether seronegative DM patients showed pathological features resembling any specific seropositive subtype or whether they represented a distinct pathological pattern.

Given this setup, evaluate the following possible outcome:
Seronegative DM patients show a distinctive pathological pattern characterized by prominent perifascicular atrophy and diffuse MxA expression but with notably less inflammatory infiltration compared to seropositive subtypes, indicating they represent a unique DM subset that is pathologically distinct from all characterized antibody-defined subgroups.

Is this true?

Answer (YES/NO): NO